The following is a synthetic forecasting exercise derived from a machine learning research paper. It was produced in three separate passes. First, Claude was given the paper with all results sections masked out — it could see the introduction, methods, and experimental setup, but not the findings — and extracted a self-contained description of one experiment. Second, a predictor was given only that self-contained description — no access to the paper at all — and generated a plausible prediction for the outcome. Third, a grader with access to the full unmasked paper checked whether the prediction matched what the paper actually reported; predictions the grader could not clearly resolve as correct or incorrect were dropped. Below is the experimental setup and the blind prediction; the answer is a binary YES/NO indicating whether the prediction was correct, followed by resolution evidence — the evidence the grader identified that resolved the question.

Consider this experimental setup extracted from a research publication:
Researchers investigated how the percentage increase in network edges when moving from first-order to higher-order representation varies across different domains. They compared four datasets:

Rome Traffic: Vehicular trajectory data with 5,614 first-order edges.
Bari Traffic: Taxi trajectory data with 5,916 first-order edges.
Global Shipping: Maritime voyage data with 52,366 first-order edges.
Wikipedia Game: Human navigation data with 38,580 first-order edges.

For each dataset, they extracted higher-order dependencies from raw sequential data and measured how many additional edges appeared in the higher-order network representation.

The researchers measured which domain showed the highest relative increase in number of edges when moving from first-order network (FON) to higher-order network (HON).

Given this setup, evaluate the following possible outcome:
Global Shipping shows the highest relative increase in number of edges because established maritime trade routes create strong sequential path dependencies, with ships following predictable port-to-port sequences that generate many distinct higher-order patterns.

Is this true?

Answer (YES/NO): NO